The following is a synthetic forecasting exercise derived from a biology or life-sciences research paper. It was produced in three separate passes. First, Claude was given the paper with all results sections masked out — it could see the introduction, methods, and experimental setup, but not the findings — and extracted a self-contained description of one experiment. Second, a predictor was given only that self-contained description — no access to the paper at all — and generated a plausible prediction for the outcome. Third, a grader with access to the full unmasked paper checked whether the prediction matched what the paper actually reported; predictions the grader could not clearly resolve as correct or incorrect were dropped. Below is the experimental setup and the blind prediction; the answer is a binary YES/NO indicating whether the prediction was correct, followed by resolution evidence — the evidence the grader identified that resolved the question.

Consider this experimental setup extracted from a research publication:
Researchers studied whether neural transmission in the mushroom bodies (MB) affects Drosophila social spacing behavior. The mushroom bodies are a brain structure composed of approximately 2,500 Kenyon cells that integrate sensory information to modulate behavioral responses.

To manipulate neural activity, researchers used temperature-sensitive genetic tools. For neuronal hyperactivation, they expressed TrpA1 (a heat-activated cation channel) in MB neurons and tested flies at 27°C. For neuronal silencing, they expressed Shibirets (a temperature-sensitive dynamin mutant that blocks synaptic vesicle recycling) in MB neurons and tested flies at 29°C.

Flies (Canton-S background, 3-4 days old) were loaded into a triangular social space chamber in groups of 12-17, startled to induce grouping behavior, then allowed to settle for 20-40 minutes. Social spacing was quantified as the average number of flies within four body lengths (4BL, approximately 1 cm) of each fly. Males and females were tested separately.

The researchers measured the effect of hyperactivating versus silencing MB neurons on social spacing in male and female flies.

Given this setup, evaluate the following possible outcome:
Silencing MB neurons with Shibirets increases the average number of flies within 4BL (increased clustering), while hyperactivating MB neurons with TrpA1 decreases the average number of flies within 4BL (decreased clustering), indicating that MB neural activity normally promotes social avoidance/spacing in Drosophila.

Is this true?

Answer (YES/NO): NO